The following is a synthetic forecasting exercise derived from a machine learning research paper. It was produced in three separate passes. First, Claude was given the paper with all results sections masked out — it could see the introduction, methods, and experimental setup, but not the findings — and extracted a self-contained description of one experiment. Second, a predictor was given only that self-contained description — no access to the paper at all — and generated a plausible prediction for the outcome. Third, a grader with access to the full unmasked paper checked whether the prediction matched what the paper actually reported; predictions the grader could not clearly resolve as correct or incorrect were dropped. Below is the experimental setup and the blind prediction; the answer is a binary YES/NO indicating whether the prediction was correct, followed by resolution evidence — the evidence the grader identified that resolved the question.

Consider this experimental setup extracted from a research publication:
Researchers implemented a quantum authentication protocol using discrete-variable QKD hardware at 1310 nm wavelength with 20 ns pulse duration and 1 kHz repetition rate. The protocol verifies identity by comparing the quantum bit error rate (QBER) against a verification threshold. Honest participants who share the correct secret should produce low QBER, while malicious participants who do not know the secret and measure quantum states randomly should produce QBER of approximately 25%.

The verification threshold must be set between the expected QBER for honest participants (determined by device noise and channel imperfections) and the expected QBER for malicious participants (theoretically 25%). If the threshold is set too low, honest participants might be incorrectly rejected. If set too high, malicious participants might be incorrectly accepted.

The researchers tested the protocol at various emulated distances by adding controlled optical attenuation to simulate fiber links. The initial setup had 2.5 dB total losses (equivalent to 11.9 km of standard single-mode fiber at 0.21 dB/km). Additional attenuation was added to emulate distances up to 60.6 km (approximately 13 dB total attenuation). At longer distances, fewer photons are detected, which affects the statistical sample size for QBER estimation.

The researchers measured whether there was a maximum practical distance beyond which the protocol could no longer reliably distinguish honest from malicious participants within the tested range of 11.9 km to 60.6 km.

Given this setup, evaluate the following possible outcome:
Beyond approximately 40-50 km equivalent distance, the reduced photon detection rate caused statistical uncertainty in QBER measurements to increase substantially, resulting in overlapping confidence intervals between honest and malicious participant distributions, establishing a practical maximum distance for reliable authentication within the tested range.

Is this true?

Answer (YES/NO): NO